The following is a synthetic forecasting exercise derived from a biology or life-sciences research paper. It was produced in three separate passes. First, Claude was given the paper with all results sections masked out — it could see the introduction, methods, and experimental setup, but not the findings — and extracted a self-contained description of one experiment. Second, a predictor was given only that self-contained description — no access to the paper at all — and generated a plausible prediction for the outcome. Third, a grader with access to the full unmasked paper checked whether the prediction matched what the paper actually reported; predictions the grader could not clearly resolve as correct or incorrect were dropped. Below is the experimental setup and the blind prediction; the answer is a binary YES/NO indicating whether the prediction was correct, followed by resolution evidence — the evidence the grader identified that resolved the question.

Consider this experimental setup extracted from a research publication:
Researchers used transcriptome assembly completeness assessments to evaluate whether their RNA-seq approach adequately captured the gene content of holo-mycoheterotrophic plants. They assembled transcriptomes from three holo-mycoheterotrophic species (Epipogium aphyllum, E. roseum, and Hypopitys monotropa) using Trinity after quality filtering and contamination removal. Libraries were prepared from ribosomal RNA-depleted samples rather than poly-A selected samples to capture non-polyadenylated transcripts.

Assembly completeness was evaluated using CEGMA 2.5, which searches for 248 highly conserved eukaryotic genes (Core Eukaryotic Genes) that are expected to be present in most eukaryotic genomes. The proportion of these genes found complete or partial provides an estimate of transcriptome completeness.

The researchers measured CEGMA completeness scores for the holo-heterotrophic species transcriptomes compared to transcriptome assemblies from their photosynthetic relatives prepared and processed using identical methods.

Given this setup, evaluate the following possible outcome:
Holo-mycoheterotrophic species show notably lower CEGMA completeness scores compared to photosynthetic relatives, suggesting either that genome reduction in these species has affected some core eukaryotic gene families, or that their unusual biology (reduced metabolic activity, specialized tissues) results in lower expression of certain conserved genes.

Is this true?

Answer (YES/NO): NO